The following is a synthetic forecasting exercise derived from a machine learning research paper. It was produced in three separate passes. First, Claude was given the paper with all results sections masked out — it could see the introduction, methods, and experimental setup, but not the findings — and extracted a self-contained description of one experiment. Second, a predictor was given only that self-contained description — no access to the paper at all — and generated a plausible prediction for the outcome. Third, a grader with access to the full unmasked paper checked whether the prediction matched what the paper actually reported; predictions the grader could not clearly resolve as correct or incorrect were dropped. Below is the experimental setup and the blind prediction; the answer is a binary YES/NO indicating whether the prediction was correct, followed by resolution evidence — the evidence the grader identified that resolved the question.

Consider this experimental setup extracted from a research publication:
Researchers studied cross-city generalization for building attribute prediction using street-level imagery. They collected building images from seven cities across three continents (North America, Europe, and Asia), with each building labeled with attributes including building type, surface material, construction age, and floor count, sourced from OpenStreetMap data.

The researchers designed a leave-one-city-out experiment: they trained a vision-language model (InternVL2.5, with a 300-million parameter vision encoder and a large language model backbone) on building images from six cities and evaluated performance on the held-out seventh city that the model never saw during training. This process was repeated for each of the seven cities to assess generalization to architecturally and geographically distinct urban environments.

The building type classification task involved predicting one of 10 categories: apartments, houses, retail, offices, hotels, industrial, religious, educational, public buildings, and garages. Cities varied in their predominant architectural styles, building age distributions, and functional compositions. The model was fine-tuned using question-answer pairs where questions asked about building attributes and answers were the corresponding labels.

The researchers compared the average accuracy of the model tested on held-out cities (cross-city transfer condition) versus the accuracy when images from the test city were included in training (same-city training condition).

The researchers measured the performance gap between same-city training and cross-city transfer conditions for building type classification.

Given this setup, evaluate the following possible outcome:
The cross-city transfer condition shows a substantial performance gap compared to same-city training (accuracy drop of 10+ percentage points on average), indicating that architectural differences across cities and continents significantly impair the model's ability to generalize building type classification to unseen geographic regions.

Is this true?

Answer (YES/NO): NO